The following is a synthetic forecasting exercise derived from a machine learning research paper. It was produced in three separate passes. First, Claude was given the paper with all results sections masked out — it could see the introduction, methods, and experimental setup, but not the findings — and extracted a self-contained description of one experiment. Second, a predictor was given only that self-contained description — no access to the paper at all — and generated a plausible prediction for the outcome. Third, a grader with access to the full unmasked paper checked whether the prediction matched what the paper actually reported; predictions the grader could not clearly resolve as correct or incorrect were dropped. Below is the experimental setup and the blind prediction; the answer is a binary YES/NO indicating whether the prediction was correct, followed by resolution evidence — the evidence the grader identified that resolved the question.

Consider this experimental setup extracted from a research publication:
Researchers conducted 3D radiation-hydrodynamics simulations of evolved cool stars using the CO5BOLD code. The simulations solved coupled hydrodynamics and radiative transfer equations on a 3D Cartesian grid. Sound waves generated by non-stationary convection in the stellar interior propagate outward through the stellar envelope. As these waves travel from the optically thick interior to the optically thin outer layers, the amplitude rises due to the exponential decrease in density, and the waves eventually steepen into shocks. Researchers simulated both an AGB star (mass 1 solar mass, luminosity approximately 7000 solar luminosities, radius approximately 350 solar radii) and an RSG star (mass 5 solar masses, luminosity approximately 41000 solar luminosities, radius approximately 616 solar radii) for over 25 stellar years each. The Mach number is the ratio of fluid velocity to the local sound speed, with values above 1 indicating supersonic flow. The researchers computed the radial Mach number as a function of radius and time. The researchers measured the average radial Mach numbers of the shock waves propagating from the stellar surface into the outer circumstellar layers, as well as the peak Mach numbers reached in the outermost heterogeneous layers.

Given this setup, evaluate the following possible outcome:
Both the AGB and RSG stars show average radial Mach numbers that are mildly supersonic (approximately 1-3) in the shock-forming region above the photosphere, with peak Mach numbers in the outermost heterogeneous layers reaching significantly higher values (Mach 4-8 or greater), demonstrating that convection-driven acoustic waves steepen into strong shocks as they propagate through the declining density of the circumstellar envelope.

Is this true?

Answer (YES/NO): NO